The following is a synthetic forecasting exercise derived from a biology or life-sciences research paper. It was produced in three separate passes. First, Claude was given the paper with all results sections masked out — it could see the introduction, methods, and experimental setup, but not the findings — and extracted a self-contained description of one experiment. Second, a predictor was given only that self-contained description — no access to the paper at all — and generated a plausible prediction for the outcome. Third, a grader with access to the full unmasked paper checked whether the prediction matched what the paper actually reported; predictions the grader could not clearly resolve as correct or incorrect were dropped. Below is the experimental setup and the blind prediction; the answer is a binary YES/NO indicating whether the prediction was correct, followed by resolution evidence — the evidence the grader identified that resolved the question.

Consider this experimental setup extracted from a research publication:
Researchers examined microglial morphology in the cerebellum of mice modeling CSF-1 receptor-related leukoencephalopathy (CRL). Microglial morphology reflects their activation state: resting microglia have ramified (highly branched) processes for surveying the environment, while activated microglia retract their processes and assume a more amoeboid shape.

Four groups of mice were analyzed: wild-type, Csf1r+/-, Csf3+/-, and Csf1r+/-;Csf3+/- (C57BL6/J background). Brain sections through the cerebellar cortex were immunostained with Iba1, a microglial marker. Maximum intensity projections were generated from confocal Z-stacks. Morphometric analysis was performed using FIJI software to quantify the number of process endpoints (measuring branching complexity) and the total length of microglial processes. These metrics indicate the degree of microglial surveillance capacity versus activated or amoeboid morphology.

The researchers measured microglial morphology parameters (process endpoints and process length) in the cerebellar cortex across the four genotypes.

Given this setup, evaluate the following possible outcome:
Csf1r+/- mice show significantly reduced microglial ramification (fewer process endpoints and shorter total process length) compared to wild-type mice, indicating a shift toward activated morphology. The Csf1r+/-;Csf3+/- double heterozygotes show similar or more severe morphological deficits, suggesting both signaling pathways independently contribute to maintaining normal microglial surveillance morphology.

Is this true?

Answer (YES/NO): NO